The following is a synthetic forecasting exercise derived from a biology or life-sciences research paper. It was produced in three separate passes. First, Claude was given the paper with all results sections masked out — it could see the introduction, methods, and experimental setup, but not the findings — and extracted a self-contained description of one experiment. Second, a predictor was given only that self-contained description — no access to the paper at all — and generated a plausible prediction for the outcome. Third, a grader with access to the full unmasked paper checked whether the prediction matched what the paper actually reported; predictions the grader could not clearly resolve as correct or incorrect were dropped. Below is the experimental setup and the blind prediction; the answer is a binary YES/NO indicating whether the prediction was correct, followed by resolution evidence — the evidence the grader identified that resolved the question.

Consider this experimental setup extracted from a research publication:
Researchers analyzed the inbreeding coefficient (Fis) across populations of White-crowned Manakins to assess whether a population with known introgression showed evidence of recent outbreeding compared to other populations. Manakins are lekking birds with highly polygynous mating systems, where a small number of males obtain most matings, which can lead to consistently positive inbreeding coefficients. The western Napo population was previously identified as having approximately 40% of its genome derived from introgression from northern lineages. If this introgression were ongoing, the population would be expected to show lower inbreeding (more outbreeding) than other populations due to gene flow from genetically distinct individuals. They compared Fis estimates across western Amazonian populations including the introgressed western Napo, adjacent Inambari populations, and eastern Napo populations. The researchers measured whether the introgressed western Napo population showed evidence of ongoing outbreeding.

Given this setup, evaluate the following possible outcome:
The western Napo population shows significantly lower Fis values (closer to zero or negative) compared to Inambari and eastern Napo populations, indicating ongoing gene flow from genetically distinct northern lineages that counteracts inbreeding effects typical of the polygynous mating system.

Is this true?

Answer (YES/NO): NO